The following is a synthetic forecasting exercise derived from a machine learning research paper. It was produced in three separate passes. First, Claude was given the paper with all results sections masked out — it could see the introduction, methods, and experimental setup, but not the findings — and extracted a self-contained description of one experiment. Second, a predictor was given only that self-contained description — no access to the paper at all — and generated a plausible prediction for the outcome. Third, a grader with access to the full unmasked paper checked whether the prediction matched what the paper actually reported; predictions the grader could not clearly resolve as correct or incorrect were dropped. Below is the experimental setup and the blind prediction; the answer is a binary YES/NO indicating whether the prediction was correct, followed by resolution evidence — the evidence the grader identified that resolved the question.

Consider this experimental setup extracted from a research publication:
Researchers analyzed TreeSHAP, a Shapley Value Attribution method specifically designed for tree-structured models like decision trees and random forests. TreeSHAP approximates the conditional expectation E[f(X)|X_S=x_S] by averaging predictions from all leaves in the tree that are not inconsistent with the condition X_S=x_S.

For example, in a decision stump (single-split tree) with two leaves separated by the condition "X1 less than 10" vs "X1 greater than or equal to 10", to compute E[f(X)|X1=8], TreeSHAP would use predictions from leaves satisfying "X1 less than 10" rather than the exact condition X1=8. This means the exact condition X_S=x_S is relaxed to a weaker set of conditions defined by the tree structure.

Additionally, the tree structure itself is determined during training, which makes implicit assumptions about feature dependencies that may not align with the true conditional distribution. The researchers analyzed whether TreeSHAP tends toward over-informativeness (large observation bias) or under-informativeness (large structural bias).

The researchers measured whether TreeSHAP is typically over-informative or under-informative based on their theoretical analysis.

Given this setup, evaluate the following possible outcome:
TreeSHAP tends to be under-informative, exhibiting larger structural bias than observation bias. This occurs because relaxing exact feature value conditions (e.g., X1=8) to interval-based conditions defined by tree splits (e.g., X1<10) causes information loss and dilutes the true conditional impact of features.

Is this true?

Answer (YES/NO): YES